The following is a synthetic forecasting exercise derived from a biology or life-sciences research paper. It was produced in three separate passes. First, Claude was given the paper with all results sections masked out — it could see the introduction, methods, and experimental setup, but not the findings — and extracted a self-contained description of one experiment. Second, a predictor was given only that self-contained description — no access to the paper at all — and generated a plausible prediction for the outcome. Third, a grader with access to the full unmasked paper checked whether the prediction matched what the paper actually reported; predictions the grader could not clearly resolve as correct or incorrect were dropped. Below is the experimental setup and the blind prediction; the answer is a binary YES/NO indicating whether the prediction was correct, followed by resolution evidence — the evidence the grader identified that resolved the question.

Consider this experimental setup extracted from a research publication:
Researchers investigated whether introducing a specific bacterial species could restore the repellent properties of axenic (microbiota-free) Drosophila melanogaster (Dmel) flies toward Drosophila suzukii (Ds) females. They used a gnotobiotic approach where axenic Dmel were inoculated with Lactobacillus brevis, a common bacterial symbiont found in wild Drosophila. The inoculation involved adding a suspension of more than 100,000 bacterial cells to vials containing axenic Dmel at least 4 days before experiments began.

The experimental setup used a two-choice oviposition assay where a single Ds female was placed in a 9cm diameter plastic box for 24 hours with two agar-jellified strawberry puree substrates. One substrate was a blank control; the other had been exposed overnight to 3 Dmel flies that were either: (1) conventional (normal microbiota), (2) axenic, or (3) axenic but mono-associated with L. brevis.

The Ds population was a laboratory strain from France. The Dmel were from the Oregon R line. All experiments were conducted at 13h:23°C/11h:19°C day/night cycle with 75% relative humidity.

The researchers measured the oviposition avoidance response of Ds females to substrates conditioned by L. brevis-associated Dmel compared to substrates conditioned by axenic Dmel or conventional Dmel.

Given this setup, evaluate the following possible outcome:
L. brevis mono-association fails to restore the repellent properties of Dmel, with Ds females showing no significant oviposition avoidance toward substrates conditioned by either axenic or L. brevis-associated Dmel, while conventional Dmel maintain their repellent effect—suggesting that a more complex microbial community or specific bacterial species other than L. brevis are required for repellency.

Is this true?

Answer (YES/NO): NO